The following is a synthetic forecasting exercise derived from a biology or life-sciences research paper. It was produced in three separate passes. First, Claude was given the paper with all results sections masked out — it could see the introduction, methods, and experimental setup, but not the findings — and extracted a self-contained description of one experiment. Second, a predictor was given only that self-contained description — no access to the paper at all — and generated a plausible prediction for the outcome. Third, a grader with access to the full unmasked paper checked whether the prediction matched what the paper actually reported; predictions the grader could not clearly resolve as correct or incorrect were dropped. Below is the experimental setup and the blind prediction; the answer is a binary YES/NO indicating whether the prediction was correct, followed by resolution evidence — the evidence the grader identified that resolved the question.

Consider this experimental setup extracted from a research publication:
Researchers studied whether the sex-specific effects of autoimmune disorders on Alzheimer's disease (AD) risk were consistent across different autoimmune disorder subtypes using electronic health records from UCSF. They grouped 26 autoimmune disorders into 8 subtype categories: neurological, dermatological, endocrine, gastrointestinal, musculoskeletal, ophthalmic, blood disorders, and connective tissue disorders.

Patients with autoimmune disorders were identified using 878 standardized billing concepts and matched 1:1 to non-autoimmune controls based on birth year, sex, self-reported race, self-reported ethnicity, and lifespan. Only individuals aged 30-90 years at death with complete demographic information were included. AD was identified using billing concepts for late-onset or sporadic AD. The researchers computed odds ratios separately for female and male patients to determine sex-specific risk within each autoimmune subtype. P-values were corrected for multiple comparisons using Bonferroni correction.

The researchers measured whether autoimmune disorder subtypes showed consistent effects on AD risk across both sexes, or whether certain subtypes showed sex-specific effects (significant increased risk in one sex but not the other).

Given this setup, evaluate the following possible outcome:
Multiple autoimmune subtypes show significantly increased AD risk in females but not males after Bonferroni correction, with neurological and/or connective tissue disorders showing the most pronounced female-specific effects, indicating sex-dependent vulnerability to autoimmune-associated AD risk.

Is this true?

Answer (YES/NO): NO